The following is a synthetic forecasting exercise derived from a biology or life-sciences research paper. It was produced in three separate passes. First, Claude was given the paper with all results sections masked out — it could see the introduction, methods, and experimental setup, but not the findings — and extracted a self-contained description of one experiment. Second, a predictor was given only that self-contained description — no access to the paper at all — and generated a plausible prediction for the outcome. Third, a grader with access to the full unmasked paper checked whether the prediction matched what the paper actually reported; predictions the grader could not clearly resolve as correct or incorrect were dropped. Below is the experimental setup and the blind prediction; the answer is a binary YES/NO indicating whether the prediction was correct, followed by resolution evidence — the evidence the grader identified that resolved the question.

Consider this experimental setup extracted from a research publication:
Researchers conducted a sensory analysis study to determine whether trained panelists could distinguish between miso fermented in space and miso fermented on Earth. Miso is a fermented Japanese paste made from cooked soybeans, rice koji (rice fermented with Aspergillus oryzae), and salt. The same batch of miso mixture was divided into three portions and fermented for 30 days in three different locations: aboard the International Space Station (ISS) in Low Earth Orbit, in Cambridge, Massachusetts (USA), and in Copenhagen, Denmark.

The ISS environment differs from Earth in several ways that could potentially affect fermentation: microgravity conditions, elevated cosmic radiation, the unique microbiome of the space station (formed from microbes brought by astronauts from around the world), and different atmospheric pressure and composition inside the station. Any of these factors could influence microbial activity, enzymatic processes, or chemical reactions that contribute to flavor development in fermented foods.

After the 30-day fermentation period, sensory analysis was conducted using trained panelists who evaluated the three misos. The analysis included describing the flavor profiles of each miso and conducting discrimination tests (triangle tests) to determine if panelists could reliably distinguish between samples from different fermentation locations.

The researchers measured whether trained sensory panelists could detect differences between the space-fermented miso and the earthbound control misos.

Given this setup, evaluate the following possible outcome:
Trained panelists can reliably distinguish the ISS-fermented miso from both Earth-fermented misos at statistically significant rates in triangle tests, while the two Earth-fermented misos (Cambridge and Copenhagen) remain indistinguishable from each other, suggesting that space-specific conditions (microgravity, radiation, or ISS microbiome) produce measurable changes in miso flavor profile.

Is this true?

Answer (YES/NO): NO